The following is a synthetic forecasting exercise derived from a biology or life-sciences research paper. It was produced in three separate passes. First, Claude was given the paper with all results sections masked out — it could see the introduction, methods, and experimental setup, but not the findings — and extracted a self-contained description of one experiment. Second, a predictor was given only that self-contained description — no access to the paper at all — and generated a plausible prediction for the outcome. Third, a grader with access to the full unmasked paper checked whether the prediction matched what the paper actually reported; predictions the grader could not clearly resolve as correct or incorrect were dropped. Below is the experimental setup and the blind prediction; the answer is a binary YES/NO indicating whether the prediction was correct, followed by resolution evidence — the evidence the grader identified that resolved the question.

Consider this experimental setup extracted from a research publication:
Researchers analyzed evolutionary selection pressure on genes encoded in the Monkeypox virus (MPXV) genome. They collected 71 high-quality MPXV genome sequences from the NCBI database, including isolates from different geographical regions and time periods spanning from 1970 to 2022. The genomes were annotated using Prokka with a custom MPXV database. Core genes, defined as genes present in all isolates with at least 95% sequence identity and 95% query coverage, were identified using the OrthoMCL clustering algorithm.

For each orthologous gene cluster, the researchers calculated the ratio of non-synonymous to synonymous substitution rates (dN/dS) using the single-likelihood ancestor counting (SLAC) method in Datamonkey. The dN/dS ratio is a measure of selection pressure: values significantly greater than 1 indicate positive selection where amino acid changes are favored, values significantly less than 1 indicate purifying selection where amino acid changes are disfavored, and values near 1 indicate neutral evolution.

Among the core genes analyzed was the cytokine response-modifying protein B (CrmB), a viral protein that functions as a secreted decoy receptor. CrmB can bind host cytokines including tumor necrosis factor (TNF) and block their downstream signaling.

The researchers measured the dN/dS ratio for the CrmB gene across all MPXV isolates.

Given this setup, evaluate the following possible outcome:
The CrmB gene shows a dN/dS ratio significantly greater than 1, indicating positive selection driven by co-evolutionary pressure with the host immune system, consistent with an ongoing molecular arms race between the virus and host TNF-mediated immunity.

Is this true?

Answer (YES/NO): YES